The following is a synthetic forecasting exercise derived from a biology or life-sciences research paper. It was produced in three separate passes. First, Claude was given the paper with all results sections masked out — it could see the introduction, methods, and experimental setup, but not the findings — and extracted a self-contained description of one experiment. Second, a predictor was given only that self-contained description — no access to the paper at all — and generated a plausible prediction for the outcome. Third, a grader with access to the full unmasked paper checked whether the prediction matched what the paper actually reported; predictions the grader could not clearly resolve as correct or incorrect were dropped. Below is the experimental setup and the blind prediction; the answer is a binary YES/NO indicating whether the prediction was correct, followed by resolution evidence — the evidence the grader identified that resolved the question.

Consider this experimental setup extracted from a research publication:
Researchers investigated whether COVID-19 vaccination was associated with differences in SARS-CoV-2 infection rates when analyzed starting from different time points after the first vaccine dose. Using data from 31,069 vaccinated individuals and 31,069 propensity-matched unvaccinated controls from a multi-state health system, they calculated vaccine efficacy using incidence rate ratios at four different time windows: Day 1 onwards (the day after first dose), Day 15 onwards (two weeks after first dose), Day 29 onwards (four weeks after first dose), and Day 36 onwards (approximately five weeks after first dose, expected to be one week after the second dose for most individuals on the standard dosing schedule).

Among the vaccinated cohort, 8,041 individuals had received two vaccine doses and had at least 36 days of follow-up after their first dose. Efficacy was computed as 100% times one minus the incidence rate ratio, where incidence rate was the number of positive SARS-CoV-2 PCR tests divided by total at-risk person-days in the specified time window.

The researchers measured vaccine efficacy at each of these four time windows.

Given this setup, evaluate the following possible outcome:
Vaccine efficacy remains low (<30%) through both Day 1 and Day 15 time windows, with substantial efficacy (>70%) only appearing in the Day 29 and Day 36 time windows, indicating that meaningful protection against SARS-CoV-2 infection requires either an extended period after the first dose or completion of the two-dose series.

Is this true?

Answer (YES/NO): NO